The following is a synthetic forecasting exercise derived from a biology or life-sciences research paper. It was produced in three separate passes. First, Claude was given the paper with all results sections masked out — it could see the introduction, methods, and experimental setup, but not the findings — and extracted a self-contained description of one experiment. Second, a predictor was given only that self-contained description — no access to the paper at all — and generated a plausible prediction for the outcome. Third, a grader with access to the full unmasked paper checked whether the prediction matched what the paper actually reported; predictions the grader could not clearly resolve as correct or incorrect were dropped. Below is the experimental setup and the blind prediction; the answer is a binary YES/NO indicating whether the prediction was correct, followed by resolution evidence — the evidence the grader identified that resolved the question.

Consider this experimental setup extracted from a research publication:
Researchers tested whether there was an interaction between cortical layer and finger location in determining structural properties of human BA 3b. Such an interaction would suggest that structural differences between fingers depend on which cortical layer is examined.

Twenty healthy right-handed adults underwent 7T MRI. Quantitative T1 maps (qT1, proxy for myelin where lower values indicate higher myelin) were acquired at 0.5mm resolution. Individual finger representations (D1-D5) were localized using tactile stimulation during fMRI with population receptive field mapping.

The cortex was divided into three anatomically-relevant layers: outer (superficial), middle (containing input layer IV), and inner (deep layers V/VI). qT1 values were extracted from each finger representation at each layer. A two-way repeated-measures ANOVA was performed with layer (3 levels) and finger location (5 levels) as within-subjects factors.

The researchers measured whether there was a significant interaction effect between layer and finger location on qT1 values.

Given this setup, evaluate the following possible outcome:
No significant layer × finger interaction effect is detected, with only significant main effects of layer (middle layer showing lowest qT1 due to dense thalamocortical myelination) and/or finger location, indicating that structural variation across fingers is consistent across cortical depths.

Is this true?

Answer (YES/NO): NO